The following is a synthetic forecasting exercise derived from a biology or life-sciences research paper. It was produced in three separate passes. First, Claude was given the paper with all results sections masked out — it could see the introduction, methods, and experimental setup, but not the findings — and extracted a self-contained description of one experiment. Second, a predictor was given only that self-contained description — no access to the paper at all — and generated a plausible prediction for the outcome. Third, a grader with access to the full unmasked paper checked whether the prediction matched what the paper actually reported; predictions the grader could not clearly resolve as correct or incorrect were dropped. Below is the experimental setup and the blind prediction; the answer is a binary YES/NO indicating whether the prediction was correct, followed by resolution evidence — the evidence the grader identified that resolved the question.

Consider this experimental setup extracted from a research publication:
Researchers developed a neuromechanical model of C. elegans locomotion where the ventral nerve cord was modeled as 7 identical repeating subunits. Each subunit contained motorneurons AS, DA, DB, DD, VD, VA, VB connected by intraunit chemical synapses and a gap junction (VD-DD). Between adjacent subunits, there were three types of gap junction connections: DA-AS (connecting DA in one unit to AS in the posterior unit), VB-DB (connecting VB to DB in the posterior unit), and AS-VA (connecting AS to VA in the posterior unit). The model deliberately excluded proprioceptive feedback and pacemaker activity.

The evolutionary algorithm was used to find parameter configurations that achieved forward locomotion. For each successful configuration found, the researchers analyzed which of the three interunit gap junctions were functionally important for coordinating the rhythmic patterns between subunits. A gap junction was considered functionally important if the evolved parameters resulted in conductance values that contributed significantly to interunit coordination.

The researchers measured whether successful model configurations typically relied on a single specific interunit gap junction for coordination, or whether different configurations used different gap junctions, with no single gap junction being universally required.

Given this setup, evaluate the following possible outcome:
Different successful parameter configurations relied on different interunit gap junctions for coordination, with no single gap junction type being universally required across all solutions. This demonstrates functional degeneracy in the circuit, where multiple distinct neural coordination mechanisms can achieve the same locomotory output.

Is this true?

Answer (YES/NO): YES